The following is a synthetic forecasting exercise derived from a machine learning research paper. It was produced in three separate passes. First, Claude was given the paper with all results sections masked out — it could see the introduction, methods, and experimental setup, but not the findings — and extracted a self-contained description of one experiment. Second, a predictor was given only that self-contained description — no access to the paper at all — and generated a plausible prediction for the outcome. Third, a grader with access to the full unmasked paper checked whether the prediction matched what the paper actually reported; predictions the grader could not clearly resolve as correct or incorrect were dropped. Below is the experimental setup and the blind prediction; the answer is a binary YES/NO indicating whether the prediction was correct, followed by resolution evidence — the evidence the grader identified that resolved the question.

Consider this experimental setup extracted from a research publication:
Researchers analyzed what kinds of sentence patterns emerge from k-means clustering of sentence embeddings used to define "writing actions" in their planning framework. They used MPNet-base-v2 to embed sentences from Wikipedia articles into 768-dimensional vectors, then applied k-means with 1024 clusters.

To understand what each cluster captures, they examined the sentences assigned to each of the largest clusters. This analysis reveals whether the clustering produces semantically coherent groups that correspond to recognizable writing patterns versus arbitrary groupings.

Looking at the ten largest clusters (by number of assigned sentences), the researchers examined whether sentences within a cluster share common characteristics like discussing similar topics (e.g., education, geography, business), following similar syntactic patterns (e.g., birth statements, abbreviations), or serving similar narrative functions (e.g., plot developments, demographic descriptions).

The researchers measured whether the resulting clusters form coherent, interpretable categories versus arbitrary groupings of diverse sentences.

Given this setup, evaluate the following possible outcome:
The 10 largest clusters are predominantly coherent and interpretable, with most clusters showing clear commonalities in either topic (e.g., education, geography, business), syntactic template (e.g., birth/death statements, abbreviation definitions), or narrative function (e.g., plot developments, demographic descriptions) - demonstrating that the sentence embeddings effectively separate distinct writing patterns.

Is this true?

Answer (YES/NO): YES